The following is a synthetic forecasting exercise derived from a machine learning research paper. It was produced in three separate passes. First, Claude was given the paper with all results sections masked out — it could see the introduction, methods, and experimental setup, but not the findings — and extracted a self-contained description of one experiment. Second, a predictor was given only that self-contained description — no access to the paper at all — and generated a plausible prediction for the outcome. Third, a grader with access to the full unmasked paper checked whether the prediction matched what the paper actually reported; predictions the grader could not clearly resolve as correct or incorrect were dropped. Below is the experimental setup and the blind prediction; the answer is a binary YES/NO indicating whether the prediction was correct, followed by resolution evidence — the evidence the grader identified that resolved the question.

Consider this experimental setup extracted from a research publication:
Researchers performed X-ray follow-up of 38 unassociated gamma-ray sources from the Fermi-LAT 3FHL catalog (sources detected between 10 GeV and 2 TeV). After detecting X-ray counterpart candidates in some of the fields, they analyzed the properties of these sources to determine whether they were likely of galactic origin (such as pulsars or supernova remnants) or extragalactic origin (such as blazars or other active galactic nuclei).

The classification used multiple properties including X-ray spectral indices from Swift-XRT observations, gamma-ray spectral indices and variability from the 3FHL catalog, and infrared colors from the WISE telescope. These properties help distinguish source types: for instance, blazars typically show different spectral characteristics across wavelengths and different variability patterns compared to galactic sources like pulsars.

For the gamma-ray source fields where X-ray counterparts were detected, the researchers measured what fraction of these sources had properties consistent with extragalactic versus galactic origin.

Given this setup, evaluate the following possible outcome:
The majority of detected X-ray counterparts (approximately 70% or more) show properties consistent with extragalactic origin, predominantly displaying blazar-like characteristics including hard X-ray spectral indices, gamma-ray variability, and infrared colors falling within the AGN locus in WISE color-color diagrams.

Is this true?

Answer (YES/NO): YES